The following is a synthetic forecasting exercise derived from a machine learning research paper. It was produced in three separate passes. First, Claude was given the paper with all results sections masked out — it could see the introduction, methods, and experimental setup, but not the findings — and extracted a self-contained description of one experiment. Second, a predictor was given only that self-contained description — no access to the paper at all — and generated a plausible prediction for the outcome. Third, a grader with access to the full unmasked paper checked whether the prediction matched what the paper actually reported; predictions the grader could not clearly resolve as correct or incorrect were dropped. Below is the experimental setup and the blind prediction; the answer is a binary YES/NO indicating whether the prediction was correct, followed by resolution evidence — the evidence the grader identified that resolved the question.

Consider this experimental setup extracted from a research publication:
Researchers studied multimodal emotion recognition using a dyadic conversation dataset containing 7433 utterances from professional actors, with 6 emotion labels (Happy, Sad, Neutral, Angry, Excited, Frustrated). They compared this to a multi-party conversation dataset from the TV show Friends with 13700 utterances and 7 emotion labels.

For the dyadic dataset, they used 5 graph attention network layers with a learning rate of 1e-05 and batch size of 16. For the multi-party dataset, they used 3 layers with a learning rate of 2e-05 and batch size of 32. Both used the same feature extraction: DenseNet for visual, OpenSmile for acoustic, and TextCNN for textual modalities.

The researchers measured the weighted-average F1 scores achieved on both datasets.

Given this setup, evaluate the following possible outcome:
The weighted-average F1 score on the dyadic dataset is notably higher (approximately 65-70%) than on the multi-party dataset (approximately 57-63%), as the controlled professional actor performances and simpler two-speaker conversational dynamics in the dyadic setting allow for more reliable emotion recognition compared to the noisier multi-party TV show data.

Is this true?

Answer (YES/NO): YES